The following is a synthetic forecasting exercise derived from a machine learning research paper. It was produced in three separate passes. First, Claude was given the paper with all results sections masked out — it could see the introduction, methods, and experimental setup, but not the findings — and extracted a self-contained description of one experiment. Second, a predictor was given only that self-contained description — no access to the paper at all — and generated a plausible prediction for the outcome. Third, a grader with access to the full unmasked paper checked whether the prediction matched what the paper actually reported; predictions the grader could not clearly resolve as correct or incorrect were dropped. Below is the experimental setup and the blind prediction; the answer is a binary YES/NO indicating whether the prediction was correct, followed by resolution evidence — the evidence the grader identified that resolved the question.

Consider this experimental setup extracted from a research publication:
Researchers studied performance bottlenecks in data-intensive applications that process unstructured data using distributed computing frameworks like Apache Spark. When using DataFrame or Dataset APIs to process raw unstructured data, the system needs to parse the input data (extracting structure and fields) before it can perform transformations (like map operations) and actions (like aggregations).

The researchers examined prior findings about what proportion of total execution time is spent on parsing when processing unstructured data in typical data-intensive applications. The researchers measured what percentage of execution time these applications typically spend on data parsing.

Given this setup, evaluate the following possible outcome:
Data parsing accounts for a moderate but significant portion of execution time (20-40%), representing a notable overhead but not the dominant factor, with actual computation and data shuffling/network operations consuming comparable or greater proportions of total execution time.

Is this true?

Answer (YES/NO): NO